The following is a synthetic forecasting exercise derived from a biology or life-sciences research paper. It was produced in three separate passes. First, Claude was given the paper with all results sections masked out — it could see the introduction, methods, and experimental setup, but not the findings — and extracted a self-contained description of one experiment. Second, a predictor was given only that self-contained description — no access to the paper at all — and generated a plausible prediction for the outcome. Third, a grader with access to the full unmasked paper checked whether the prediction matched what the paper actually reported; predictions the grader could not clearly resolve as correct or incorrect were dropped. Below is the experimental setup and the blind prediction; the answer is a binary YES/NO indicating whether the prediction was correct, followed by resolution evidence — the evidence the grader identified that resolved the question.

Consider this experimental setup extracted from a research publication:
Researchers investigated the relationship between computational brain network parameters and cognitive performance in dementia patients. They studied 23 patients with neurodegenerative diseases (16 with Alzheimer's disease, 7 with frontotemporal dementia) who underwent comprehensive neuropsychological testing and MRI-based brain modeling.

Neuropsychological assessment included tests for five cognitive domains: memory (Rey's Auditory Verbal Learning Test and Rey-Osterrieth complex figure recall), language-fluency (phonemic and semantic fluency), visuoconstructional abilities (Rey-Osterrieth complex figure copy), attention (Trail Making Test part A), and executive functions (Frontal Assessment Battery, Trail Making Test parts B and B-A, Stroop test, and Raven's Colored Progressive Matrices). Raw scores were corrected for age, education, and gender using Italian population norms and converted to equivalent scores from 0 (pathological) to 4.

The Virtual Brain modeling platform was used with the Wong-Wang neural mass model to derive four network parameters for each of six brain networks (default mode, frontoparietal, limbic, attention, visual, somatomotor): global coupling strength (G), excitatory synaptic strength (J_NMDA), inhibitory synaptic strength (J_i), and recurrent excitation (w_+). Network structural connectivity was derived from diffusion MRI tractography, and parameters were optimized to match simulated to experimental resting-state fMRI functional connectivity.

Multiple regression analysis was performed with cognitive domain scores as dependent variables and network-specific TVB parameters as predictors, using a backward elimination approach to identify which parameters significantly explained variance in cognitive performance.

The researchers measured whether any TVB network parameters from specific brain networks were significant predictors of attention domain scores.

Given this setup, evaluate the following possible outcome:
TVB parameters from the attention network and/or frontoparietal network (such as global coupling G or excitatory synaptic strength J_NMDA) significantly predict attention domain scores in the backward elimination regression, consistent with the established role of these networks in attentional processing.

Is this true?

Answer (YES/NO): NO